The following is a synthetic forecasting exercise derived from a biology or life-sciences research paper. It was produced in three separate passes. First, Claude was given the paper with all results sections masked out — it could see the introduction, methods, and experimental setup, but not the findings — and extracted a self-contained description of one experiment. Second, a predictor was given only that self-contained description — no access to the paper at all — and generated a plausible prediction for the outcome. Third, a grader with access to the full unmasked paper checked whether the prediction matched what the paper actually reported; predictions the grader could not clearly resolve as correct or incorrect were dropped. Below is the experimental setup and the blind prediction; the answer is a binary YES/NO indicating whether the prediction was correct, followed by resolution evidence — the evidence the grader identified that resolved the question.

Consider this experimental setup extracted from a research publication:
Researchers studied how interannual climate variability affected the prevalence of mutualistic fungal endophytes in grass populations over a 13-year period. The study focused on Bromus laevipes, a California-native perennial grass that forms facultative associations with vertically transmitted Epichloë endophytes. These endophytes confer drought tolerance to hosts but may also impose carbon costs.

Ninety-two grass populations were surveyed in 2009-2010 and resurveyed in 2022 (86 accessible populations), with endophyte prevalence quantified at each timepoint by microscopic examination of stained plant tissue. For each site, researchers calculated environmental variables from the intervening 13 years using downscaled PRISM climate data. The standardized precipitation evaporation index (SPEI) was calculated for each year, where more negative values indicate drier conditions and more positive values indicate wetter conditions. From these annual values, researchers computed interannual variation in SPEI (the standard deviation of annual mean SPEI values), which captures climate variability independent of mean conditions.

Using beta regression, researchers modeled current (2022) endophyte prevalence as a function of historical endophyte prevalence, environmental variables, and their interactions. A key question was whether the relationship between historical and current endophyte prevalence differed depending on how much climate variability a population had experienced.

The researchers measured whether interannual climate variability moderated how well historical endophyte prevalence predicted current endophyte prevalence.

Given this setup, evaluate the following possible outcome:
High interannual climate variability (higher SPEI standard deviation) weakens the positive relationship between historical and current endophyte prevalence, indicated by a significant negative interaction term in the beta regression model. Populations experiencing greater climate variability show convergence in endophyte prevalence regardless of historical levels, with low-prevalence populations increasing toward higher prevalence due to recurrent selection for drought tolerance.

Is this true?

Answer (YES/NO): NO